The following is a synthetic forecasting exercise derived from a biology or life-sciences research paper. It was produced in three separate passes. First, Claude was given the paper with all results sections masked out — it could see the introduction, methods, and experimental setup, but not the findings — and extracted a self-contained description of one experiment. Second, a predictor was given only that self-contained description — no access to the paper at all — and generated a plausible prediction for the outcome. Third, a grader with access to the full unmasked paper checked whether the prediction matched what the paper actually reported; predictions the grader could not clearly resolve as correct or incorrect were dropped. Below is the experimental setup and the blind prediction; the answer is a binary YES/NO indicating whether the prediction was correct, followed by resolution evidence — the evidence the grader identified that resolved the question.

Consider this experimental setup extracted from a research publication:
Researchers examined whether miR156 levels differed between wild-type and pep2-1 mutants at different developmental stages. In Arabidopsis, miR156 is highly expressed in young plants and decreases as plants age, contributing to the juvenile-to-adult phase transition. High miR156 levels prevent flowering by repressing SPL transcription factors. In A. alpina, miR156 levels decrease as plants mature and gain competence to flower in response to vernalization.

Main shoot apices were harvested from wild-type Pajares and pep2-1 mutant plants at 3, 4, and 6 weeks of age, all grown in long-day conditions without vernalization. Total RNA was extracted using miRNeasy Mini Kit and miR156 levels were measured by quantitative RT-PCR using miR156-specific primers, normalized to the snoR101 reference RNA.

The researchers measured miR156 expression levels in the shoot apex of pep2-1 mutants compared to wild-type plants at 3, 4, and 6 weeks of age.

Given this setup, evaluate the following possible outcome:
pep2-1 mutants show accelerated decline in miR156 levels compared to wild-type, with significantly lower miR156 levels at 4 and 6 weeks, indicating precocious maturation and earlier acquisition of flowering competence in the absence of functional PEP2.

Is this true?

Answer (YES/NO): NO